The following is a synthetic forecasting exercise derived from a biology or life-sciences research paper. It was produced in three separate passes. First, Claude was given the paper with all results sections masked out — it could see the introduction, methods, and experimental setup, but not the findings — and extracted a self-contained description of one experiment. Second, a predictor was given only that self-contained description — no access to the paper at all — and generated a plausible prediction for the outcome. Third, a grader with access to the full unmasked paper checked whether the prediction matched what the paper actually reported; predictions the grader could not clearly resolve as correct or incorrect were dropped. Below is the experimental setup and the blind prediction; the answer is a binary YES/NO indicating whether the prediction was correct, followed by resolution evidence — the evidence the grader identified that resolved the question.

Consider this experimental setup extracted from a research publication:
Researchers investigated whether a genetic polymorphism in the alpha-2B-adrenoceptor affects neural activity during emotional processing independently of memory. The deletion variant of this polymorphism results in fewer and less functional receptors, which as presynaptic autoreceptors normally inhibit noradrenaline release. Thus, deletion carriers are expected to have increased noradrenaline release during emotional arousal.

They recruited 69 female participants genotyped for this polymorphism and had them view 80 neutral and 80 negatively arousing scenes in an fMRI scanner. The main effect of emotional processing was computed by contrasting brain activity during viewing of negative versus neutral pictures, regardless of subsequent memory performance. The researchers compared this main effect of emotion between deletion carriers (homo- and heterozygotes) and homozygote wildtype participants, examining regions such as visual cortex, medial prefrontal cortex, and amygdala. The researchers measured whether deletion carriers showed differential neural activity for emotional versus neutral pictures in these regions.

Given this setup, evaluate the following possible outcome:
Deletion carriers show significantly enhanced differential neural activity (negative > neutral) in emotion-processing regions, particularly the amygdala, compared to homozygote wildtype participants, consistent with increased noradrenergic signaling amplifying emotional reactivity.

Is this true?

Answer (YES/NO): NO